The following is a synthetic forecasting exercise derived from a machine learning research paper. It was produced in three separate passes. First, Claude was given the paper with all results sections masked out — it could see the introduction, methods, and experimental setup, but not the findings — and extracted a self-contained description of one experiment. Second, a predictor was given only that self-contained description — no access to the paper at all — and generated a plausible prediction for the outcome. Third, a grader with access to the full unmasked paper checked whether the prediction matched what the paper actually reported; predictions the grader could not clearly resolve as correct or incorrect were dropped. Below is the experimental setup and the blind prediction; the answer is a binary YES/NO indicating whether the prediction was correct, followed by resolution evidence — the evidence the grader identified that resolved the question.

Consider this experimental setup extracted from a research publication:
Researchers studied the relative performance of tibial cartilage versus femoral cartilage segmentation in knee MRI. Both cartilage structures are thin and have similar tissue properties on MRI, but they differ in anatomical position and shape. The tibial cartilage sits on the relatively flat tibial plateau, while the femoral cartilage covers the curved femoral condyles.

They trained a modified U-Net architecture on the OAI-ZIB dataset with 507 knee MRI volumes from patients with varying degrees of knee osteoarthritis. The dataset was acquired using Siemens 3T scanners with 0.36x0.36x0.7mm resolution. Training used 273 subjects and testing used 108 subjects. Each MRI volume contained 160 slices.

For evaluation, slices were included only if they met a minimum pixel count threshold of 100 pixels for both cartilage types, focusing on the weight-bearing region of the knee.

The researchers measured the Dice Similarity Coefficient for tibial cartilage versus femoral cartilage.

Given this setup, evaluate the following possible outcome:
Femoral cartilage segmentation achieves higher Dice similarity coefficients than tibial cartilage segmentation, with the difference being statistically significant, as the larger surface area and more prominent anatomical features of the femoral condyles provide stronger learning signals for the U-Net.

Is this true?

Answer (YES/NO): NO